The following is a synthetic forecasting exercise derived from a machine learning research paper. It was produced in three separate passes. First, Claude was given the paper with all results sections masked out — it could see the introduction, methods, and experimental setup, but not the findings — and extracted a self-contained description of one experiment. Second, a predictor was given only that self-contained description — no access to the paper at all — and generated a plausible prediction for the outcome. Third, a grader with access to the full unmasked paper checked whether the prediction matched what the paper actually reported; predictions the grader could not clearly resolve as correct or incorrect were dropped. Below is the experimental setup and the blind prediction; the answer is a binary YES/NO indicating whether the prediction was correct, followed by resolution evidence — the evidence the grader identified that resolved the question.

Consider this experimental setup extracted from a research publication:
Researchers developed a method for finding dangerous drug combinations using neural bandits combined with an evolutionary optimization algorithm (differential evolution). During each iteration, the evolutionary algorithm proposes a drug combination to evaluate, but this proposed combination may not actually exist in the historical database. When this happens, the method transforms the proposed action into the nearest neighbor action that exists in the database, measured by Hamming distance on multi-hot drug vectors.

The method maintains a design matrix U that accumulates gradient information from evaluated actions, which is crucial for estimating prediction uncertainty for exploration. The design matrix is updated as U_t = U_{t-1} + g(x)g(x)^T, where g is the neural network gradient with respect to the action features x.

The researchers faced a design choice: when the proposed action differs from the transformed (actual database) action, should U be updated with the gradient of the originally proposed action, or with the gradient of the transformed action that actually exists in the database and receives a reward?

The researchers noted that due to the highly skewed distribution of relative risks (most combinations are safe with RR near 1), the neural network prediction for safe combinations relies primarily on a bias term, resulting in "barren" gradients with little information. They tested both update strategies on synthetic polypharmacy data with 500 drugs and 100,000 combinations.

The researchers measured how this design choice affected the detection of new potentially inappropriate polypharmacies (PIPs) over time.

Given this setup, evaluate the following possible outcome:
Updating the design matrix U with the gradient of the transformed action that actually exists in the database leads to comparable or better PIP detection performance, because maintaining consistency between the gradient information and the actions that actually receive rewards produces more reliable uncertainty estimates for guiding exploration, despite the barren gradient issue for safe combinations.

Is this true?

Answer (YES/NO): NO